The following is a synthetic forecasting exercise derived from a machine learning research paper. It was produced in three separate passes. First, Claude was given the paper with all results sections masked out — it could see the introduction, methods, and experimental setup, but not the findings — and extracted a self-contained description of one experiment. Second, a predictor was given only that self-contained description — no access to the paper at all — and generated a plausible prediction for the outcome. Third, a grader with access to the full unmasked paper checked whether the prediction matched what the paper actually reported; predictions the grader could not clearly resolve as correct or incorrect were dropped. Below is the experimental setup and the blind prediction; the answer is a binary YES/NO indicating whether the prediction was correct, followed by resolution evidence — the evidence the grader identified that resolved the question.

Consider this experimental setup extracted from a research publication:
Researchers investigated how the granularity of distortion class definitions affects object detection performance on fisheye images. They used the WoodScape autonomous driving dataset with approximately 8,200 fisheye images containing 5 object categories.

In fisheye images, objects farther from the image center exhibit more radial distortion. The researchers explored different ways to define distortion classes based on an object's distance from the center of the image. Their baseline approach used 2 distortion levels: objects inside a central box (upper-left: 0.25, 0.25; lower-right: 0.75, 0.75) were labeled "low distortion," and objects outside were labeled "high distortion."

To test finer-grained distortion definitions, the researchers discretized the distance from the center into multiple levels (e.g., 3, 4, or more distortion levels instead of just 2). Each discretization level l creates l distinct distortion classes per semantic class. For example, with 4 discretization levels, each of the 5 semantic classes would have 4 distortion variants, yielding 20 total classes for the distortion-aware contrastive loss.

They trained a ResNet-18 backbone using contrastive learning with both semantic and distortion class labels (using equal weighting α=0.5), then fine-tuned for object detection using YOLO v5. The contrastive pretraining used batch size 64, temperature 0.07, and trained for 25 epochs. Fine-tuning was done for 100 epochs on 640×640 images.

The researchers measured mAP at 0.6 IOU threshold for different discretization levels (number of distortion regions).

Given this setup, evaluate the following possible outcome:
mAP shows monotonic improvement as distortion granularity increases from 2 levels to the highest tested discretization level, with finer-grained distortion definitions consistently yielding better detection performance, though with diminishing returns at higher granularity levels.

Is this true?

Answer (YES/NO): NO